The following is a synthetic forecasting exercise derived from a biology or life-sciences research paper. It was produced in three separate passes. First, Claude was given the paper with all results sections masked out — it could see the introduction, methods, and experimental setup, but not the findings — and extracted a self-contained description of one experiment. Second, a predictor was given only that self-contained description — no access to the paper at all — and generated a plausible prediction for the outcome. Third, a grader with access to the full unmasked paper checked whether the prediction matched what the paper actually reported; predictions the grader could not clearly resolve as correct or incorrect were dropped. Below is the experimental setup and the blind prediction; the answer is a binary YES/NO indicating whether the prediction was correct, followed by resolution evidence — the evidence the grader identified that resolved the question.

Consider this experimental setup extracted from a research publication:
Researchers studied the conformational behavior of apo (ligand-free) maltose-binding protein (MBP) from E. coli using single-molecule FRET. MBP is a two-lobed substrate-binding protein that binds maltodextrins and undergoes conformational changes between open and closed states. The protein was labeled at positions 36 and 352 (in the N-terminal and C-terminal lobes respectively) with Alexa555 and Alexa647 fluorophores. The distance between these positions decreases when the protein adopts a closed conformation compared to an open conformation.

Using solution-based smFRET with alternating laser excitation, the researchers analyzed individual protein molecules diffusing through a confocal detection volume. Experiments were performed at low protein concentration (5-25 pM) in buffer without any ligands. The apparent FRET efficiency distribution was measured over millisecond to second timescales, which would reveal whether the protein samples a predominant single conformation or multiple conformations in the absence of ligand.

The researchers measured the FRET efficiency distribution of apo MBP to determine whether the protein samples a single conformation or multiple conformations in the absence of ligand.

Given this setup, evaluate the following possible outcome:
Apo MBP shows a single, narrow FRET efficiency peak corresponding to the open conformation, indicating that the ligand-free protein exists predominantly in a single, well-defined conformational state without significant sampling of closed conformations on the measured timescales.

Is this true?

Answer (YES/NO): YES